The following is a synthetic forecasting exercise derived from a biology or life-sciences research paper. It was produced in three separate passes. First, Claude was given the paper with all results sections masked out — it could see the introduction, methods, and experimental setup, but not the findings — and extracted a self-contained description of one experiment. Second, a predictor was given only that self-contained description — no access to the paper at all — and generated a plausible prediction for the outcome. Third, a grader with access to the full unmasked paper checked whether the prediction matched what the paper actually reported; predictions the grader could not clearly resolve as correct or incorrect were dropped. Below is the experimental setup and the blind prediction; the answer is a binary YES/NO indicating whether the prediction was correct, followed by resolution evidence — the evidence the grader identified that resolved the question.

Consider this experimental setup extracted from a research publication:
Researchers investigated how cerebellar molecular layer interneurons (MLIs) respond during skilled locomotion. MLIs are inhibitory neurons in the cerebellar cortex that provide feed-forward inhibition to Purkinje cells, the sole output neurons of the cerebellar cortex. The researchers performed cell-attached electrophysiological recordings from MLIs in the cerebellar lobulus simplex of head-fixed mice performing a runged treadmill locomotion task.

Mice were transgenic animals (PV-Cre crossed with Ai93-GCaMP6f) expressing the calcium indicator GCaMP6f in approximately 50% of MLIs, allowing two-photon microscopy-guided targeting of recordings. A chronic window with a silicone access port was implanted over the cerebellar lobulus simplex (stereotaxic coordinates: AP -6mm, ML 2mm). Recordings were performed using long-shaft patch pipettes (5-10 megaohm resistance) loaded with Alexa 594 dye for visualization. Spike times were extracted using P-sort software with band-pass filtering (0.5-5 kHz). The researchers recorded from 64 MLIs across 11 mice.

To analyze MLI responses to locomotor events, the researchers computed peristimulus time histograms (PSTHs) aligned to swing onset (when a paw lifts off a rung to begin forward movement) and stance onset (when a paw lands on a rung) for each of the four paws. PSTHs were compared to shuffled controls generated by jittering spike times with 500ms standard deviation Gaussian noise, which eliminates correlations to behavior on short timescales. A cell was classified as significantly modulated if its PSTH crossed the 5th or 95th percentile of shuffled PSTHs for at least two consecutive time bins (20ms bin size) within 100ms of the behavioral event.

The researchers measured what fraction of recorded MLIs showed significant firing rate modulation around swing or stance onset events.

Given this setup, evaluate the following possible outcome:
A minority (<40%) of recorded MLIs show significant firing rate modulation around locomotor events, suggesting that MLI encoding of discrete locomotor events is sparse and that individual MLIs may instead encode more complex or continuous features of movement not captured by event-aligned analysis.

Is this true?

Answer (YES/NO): NO